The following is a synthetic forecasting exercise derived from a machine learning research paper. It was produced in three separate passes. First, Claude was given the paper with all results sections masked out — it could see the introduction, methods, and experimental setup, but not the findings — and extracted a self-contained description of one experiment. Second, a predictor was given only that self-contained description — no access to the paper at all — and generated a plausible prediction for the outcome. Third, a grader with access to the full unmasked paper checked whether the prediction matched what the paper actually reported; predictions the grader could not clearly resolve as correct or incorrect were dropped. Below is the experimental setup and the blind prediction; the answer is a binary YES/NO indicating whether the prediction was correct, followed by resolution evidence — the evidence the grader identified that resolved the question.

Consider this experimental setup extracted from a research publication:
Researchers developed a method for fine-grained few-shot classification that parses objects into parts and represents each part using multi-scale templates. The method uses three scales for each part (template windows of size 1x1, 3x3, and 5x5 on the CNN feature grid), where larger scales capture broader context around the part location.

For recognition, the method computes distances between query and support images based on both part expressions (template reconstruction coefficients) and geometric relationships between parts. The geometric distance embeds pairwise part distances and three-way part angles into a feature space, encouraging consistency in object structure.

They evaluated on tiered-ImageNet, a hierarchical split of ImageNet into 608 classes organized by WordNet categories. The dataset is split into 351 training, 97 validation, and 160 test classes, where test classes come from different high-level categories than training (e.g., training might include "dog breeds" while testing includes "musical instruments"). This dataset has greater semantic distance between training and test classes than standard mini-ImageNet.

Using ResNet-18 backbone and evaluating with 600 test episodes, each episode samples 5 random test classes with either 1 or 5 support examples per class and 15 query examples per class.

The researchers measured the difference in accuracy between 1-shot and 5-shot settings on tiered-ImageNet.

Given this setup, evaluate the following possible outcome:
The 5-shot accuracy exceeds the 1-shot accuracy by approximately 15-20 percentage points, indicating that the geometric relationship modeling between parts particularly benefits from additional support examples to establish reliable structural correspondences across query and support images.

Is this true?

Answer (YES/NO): NO